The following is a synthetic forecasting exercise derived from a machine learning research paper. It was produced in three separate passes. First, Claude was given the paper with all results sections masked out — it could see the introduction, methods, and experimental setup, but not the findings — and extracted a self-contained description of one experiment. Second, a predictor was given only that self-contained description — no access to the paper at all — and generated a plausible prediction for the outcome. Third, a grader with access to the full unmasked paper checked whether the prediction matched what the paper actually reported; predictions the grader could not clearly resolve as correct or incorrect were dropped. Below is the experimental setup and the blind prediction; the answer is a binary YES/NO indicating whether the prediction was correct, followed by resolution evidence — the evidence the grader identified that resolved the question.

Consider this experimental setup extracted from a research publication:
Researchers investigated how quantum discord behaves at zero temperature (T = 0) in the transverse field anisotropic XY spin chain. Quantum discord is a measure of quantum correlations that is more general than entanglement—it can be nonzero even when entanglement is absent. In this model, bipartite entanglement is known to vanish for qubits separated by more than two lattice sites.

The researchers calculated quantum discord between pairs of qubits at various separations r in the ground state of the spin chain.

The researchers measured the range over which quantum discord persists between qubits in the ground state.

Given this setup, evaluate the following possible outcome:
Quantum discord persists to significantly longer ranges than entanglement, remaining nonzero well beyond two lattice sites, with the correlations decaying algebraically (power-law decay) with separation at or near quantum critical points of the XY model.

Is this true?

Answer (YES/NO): NO